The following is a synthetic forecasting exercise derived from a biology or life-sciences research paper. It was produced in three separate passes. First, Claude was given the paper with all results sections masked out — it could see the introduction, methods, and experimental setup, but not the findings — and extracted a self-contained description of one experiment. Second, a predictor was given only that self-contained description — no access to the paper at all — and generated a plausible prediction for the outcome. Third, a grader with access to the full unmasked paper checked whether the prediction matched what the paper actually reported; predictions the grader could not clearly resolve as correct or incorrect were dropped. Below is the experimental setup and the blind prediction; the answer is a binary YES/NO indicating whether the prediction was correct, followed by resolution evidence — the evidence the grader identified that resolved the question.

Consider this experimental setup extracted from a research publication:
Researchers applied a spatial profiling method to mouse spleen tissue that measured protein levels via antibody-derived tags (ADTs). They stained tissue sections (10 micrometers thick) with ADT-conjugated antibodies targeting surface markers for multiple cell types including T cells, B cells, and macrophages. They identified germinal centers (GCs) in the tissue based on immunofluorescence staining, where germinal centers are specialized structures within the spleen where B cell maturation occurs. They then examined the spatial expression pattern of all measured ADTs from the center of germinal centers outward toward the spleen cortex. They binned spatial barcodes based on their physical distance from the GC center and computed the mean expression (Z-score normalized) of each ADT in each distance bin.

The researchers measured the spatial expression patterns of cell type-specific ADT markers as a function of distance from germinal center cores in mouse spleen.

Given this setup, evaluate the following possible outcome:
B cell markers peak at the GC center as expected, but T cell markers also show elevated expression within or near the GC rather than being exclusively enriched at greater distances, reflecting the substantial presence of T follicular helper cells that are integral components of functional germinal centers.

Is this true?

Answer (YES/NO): NO